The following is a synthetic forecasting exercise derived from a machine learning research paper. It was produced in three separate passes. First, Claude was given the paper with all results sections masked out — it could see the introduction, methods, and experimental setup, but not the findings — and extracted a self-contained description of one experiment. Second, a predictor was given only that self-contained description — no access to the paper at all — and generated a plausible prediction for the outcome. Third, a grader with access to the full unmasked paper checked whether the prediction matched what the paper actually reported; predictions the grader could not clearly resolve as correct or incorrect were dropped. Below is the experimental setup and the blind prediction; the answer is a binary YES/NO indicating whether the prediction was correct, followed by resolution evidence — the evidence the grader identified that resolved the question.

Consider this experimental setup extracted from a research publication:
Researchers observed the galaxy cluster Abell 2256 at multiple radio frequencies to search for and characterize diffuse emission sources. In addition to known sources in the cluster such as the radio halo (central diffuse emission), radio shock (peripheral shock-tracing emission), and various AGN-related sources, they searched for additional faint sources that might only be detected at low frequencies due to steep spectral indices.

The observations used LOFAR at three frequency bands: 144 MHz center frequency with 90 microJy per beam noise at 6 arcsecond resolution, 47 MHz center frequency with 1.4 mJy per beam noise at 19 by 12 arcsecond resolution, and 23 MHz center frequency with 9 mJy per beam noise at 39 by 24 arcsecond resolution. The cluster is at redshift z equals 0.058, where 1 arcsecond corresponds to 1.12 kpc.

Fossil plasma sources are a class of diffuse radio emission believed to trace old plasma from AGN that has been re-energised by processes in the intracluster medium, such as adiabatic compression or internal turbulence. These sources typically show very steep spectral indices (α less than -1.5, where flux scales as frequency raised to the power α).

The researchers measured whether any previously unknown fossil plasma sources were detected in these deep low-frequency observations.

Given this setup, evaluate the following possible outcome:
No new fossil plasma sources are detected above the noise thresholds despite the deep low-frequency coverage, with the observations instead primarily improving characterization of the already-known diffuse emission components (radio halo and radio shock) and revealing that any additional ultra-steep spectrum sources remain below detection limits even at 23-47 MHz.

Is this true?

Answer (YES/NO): NO